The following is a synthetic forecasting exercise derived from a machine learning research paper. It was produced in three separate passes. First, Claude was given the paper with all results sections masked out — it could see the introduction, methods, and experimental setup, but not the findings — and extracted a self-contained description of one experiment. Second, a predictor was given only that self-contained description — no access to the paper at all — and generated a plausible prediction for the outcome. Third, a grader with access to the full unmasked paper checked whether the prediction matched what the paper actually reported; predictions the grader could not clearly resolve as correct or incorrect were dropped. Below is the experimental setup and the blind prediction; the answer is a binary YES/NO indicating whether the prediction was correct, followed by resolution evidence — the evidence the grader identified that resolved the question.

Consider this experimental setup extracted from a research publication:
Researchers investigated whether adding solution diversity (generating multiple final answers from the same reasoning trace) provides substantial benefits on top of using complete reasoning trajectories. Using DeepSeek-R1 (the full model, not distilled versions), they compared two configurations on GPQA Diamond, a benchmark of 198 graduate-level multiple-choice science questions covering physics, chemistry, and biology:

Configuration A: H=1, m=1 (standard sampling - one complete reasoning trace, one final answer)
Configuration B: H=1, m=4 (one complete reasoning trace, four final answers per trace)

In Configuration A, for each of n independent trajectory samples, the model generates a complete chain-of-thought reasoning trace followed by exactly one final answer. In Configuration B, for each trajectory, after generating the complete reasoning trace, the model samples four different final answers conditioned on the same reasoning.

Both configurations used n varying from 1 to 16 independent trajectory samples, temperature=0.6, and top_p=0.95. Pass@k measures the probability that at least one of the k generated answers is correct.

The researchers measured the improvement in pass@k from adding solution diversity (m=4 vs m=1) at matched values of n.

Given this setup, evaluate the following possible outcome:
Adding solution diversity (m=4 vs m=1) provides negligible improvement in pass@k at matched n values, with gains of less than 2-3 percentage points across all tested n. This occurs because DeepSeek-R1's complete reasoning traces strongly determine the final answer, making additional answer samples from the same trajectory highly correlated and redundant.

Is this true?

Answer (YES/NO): YES